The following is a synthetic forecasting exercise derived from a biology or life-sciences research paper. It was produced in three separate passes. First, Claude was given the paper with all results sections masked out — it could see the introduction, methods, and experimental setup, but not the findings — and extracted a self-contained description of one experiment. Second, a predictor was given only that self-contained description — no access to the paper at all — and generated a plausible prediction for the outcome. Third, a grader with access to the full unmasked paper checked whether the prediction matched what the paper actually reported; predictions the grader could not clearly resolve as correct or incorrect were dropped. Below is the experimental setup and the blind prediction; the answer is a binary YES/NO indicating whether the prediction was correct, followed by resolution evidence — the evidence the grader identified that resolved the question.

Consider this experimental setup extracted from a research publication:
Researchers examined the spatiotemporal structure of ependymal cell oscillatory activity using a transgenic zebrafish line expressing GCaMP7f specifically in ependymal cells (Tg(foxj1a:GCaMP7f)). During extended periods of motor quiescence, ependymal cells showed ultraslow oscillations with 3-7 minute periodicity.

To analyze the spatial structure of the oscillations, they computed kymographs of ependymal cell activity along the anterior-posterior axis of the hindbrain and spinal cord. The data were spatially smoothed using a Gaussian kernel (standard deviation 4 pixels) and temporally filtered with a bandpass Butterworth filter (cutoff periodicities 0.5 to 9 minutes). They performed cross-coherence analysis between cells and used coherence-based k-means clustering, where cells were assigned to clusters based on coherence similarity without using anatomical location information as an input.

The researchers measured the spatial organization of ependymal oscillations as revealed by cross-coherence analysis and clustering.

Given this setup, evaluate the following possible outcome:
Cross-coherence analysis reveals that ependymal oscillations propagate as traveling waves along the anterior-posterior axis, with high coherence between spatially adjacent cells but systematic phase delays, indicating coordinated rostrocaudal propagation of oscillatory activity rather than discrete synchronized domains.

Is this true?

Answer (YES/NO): NO